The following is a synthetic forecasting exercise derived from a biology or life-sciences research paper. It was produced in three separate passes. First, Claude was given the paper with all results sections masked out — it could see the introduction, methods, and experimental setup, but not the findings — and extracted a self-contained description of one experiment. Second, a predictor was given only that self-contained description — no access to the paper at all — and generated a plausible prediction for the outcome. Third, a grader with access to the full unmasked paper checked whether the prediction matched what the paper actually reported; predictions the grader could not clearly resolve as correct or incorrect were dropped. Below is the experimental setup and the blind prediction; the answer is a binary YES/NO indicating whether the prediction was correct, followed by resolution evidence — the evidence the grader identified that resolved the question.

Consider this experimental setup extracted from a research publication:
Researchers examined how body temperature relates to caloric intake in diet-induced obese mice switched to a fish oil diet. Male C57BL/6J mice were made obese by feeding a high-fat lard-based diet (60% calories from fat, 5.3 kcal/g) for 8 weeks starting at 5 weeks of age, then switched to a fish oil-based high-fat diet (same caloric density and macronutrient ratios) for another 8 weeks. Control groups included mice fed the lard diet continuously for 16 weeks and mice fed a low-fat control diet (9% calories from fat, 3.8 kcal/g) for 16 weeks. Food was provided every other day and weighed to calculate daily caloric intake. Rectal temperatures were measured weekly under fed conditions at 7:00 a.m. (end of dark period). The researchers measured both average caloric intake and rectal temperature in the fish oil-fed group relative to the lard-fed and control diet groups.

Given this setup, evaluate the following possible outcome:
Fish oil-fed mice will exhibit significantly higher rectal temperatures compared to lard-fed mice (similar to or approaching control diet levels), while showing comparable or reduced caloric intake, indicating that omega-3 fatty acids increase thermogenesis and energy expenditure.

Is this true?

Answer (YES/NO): NO